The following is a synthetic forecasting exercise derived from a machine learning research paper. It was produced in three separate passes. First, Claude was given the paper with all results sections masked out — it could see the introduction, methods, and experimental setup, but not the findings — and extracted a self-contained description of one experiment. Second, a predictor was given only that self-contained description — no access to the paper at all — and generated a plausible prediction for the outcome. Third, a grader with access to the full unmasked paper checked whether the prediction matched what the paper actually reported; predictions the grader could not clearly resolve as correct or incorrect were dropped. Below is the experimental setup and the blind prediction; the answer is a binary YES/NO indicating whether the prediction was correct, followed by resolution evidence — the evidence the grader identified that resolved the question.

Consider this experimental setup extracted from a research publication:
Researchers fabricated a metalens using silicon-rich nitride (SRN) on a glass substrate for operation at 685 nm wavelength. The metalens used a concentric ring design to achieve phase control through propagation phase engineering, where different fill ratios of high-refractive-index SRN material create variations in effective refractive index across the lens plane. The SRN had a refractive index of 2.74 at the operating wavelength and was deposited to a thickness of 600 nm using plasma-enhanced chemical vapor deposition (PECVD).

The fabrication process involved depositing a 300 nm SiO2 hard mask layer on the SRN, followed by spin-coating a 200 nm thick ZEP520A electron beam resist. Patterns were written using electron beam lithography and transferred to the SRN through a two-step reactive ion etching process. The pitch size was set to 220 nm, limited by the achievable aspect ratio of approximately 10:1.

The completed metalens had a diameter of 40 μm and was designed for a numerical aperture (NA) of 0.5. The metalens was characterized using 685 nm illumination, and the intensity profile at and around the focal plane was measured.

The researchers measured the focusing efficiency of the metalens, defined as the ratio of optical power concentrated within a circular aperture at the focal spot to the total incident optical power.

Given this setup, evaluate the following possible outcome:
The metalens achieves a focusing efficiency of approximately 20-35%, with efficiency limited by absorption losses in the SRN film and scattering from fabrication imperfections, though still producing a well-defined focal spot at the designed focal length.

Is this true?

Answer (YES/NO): NO